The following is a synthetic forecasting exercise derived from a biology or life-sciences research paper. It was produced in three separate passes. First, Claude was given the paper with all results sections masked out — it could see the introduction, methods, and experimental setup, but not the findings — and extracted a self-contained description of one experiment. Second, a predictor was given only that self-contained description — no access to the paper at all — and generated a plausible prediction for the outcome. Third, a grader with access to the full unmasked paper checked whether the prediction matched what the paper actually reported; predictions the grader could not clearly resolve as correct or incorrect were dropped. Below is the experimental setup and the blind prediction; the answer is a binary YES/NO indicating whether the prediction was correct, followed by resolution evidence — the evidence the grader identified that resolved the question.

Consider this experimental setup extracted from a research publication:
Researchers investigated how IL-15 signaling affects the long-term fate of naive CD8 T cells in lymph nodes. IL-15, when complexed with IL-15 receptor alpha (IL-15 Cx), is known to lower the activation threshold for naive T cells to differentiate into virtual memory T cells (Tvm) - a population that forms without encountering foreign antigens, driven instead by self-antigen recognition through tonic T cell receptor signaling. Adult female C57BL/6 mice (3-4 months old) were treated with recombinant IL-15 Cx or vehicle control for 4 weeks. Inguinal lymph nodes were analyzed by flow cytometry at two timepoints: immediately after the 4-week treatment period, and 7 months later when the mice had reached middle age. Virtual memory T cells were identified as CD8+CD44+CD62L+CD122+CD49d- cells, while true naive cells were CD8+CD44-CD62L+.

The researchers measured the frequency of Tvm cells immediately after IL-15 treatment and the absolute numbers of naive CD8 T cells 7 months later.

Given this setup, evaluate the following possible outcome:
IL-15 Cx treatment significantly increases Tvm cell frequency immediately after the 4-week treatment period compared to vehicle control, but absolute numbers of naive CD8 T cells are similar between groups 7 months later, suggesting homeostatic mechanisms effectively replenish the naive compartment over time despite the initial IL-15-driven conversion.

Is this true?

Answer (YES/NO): NO